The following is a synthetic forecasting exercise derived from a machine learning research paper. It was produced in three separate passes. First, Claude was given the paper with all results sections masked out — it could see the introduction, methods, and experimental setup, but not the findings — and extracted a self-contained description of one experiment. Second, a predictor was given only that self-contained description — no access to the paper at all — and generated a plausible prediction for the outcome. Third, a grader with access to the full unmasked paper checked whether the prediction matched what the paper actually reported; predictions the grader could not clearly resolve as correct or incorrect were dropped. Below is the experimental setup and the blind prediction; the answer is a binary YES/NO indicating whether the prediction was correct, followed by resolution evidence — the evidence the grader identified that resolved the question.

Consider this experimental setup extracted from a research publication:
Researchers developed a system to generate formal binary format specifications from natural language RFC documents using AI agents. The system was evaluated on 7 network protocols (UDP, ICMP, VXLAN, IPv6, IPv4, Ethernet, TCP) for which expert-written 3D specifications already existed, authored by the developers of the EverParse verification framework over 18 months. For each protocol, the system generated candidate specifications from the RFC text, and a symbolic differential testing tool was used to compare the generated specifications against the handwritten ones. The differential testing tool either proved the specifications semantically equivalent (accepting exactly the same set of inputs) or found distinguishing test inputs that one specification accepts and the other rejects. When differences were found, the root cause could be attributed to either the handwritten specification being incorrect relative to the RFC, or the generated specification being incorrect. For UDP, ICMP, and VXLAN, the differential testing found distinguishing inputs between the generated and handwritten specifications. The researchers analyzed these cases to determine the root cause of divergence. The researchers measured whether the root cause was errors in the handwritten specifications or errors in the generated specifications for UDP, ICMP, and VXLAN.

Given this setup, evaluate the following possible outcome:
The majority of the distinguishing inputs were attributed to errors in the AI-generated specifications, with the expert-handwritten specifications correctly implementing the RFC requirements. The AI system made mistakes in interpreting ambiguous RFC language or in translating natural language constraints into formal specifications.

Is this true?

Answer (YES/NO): NO